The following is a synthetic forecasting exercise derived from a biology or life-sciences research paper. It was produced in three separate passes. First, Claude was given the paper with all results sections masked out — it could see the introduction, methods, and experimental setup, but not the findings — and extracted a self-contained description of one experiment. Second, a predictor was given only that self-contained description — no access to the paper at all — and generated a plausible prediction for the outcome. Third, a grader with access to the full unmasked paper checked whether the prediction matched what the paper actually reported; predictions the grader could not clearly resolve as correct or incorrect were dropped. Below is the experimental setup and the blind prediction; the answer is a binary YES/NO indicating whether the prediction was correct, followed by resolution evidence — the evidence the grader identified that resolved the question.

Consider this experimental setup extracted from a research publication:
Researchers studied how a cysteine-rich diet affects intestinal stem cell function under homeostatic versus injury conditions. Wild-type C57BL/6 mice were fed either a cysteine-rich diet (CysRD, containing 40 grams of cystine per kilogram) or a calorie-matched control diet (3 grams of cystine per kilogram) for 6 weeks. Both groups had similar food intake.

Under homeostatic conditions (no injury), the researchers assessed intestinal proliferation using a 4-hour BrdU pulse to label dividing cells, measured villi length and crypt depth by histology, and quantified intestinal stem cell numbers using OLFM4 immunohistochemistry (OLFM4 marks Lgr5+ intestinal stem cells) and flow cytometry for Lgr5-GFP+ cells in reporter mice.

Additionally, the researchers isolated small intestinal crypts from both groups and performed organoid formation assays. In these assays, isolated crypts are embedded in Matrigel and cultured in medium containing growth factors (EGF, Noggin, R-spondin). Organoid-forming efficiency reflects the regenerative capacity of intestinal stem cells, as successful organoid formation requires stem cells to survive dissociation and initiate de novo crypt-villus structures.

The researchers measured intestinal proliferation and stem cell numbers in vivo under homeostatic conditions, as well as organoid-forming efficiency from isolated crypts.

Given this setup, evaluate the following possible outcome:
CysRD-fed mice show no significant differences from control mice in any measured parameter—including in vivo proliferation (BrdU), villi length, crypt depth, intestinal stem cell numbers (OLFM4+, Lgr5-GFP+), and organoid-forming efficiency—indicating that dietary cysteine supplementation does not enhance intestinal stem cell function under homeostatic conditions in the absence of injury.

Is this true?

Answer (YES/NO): NO